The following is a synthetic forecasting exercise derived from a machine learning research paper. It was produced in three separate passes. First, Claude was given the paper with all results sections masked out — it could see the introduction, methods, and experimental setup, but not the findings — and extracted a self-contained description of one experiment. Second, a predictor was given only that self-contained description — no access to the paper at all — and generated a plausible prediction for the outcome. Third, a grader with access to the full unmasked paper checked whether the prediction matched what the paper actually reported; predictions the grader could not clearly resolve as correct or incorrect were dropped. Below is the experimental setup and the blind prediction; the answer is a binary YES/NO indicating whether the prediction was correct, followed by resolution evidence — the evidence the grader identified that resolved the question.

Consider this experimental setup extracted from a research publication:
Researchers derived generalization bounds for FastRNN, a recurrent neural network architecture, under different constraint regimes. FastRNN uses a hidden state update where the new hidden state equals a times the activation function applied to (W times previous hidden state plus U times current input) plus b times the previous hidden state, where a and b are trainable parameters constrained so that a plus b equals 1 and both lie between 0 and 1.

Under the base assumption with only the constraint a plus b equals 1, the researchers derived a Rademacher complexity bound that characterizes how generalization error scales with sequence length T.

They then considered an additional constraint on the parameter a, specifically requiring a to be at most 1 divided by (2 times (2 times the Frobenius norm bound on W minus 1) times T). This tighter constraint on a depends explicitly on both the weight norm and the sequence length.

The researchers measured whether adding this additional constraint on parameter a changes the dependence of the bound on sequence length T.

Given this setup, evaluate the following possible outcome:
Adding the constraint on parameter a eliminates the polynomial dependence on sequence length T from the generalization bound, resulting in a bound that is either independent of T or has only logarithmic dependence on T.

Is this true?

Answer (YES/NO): NO